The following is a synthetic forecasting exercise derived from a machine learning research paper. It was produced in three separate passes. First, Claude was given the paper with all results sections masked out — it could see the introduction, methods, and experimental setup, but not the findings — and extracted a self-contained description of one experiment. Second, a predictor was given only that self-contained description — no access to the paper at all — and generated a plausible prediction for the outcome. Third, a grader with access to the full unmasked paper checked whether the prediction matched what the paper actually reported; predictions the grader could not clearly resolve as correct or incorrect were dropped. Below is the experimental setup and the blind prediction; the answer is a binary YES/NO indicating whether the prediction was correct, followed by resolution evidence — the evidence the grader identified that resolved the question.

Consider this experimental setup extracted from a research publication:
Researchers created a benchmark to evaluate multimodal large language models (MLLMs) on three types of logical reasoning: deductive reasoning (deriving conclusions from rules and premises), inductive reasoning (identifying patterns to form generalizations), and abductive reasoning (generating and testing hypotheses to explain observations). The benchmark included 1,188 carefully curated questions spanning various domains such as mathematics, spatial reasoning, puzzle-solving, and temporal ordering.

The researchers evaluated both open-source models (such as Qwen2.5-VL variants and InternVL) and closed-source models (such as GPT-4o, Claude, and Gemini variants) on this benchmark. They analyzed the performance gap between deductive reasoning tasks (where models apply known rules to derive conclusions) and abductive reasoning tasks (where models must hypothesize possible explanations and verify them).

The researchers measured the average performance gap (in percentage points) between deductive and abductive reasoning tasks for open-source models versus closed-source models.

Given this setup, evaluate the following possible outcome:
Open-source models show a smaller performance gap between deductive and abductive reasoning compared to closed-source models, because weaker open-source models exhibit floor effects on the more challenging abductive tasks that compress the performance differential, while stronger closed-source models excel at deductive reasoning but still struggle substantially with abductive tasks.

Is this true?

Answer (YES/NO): NO